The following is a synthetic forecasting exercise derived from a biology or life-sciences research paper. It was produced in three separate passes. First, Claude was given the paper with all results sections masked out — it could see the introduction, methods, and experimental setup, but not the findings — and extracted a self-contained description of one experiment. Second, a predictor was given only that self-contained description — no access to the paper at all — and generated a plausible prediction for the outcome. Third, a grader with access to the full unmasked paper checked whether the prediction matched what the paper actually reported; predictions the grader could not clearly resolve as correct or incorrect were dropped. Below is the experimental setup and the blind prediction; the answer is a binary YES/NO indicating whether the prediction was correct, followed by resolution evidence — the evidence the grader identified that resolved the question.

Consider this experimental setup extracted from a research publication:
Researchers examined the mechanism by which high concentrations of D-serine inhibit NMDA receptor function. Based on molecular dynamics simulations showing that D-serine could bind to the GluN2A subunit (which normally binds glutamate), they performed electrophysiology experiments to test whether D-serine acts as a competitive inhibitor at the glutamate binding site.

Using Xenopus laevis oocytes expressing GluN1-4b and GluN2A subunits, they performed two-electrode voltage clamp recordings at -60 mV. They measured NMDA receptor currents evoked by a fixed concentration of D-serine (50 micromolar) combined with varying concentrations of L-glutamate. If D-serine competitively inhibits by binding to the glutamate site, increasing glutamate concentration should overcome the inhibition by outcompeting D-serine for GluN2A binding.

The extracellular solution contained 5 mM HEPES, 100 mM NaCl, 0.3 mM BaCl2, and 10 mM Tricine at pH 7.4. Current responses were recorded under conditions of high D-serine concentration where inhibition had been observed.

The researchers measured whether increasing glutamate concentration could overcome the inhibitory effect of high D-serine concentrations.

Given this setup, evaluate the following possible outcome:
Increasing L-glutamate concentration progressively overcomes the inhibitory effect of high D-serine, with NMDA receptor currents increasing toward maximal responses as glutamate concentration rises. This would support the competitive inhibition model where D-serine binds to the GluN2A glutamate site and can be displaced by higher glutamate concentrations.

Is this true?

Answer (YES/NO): YES